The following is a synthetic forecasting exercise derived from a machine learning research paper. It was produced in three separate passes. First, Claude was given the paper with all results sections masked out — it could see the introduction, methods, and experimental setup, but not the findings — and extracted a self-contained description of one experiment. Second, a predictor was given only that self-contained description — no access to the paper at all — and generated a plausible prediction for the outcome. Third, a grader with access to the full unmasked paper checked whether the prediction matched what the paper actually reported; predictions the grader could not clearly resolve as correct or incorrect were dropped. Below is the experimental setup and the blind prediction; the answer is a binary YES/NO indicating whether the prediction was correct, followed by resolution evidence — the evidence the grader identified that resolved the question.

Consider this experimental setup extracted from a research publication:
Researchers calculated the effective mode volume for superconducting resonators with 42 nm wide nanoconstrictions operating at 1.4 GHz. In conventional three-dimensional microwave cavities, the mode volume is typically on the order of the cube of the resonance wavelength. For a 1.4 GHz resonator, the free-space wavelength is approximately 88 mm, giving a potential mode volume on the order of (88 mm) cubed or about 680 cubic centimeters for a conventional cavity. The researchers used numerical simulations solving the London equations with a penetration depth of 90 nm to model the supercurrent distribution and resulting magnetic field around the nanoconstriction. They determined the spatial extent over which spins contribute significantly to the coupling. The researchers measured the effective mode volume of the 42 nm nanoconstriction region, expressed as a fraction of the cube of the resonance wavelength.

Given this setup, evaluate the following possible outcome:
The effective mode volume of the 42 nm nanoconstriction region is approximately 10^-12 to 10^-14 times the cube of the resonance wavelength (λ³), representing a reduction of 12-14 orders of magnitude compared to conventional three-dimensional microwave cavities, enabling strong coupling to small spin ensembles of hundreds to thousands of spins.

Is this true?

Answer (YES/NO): YES